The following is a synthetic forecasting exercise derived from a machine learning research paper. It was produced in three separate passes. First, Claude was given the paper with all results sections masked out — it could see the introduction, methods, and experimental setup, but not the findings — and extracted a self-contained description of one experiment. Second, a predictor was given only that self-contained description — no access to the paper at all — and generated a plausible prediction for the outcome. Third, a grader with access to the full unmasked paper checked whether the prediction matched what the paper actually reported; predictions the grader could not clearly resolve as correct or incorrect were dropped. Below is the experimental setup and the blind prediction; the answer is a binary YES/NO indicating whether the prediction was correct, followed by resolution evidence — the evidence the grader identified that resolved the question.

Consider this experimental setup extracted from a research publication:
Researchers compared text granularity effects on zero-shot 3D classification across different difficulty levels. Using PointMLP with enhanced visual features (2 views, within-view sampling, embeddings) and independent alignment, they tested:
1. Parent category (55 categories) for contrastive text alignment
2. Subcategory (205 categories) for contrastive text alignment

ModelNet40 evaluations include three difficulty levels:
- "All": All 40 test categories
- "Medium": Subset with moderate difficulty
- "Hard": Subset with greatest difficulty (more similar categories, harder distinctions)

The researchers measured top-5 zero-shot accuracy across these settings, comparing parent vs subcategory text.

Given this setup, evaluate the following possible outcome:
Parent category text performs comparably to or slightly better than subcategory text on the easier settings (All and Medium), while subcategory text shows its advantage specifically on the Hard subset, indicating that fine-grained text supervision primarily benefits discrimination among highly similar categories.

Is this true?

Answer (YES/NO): NO